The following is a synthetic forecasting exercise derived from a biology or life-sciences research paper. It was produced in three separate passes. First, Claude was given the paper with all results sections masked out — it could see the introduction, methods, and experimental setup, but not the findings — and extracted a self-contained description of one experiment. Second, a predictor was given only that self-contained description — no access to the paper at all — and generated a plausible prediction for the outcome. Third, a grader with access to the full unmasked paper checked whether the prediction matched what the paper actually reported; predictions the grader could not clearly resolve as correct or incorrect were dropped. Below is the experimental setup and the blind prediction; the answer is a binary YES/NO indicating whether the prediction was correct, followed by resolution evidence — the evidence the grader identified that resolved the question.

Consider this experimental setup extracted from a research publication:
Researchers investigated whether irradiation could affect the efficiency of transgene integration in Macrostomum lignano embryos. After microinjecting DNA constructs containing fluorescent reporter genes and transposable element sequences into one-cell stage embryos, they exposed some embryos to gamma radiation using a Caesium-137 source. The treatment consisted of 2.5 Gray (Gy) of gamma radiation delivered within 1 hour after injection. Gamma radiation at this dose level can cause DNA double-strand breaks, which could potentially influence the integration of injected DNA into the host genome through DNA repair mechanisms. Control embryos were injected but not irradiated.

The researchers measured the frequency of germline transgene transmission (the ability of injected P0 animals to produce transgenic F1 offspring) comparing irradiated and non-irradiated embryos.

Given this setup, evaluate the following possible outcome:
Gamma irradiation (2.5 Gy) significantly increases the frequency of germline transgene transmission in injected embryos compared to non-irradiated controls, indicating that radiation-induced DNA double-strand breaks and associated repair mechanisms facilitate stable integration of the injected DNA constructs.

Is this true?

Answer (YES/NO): YES